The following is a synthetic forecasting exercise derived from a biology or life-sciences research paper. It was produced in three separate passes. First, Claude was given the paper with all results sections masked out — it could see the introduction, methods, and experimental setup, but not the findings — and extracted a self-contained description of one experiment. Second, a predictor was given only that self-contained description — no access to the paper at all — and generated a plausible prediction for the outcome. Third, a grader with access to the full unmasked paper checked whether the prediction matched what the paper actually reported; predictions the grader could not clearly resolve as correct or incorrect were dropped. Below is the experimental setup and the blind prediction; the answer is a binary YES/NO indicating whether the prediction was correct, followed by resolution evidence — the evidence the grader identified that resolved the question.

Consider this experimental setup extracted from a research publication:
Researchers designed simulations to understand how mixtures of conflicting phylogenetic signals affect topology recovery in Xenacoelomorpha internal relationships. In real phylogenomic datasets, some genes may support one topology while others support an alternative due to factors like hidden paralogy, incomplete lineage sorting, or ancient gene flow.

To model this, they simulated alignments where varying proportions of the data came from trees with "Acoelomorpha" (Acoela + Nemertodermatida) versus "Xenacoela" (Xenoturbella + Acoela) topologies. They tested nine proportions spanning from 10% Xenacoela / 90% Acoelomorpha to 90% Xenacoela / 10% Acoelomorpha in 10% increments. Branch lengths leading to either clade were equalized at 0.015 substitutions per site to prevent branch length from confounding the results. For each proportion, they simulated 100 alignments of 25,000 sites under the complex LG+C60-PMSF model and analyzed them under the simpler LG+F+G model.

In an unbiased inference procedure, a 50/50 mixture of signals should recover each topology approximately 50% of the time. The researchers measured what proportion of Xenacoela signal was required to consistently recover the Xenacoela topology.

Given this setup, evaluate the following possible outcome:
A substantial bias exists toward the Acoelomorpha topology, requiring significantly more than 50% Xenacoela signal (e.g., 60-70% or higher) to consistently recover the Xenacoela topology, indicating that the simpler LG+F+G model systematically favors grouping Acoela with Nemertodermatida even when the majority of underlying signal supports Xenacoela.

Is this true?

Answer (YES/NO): YES